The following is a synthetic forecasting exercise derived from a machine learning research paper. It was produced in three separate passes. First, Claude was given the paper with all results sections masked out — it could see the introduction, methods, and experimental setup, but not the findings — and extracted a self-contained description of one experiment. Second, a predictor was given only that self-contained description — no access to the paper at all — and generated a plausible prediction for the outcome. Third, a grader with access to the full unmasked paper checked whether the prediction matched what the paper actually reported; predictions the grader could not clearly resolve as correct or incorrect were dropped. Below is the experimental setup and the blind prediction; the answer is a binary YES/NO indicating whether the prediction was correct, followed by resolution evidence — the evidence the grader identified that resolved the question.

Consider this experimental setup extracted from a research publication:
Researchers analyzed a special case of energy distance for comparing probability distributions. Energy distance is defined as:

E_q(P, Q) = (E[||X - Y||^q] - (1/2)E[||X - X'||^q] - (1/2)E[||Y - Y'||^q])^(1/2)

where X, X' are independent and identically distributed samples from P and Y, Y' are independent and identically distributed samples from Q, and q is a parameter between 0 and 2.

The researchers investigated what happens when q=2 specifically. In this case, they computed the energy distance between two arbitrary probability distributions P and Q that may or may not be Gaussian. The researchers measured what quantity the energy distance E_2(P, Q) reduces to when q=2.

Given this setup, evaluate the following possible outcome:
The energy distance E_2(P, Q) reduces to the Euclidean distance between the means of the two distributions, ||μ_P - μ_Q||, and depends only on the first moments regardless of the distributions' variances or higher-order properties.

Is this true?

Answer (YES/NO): YES